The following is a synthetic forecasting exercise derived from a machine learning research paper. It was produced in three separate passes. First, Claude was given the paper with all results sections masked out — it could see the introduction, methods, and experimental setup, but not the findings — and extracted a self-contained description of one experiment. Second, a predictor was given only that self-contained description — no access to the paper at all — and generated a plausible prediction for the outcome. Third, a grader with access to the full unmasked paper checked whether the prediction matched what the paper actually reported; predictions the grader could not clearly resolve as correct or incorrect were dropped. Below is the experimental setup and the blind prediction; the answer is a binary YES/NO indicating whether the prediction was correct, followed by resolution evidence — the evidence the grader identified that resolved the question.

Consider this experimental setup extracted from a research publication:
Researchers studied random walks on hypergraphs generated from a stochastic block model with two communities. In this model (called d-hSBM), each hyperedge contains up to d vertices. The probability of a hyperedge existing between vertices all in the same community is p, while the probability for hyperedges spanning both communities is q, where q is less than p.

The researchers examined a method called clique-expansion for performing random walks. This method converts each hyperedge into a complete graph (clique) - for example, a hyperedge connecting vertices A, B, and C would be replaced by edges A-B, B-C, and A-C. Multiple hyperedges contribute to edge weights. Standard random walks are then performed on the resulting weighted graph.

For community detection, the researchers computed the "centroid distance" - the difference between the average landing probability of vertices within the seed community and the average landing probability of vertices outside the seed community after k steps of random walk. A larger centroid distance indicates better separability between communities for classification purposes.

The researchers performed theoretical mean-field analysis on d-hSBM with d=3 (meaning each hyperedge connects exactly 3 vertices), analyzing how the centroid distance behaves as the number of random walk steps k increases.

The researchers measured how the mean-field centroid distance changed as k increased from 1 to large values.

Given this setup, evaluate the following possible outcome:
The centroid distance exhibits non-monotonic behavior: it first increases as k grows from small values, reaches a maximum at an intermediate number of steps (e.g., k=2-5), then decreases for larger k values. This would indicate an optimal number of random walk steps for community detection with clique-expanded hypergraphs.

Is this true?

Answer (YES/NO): NO